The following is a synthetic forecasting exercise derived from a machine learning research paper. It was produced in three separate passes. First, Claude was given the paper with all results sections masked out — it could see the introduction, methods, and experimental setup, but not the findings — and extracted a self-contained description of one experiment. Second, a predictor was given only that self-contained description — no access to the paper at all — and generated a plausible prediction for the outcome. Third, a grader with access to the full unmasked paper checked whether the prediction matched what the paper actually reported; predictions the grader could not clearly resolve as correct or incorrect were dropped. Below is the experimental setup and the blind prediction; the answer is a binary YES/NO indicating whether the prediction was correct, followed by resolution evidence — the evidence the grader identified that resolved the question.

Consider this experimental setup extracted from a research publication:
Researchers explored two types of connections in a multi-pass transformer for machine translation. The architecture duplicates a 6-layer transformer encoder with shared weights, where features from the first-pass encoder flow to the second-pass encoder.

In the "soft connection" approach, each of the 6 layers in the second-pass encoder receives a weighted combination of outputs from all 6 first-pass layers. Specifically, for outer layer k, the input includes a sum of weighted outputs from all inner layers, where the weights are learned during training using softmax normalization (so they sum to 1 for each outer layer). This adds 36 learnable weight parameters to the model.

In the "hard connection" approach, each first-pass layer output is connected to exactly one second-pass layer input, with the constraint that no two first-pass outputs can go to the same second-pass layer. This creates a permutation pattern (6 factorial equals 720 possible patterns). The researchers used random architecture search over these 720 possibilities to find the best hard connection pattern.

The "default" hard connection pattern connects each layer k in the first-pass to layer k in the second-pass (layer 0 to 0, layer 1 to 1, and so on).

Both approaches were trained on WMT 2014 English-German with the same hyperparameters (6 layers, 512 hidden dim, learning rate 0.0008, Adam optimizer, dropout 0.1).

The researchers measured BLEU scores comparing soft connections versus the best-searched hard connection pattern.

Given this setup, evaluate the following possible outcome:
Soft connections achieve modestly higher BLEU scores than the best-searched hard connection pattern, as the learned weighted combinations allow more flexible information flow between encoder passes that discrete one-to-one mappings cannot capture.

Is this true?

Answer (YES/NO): NO